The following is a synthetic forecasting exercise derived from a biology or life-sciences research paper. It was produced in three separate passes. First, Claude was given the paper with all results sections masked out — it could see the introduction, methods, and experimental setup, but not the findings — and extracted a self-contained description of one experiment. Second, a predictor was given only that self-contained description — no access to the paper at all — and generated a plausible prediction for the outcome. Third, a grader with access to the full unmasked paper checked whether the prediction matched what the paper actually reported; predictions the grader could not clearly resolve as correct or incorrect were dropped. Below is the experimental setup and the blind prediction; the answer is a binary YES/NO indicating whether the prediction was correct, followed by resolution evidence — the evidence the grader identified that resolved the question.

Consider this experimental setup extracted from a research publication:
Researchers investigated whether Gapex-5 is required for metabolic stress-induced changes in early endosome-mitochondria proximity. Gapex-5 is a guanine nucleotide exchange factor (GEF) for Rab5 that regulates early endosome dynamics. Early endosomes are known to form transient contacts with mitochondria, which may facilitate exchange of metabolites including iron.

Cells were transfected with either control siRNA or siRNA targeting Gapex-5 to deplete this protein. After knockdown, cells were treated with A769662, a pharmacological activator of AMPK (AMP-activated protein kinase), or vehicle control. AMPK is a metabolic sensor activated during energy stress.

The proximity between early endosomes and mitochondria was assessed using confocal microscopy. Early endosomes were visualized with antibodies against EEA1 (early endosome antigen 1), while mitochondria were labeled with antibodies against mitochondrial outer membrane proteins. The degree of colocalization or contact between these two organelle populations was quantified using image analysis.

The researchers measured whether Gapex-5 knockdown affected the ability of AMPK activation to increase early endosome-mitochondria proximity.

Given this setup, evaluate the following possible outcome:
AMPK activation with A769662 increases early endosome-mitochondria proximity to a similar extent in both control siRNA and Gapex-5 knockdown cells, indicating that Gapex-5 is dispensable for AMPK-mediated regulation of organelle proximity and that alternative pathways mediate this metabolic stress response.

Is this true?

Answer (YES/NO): NO